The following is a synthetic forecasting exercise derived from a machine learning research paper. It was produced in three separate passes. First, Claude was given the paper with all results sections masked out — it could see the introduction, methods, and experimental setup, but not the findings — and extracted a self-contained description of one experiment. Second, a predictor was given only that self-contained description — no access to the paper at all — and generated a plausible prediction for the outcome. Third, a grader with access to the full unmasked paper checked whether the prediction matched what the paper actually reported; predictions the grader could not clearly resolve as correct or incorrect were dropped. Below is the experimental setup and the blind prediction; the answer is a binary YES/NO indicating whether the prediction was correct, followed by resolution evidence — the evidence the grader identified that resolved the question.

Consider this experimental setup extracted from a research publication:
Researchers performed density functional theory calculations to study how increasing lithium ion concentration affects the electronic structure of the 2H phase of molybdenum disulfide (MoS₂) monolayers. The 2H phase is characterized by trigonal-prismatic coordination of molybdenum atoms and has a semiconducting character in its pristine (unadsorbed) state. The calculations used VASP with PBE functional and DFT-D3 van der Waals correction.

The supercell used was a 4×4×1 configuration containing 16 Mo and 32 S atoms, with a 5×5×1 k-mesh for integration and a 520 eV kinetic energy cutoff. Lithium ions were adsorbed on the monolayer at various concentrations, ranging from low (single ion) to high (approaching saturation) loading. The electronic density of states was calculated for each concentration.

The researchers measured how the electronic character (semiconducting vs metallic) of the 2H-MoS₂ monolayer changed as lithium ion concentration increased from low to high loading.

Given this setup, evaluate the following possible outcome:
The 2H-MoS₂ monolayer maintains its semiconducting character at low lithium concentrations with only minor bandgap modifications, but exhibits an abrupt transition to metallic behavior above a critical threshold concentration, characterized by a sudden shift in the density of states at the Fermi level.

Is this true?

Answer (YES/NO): NO